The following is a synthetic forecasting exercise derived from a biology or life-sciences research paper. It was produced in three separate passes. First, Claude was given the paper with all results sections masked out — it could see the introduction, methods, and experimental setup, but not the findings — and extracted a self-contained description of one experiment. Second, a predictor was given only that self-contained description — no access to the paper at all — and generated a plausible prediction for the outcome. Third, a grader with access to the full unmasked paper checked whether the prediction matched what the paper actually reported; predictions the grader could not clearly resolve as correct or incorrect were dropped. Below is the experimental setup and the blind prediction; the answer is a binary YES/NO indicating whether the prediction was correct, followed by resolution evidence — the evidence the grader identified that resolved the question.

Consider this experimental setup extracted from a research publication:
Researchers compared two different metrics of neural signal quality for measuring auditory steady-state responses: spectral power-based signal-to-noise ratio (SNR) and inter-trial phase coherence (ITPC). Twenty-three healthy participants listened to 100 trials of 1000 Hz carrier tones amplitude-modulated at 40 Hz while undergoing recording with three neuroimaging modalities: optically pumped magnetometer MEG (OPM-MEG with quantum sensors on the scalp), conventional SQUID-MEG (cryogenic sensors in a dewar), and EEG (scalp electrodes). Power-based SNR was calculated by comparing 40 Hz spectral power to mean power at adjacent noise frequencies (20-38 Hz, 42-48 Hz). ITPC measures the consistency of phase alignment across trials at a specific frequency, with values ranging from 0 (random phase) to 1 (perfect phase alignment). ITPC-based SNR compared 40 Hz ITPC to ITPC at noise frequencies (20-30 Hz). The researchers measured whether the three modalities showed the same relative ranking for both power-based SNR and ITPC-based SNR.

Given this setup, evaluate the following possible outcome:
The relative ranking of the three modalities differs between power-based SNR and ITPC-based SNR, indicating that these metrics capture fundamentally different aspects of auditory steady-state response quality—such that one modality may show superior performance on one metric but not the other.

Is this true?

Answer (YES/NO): NO